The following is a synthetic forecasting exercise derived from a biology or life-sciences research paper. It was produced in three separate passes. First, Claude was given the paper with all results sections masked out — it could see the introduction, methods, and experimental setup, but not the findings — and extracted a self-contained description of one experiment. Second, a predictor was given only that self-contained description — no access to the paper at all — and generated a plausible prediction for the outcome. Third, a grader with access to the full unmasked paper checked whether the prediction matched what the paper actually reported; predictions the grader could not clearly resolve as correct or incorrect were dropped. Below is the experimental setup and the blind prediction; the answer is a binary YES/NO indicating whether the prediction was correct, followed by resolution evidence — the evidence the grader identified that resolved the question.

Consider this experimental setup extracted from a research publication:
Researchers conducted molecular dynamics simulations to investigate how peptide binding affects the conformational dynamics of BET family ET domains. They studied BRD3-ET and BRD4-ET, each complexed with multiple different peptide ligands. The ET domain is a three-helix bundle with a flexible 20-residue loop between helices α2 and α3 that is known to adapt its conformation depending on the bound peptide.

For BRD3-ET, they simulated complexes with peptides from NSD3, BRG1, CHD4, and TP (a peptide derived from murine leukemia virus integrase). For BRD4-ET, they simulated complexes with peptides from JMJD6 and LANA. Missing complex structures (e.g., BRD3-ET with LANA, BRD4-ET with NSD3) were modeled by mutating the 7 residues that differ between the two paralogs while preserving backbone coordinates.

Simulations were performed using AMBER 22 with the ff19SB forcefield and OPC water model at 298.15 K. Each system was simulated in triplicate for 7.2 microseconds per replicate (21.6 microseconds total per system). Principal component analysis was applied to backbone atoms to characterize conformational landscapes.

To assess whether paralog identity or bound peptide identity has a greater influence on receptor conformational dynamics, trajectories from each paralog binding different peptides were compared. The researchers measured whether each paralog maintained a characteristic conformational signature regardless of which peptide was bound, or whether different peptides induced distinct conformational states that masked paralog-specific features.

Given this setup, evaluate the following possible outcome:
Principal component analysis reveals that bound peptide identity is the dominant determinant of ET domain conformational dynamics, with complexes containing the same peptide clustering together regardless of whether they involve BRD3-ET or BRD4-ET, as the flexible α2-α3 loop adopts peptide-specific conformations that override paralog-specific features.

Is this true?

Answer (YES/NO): NO